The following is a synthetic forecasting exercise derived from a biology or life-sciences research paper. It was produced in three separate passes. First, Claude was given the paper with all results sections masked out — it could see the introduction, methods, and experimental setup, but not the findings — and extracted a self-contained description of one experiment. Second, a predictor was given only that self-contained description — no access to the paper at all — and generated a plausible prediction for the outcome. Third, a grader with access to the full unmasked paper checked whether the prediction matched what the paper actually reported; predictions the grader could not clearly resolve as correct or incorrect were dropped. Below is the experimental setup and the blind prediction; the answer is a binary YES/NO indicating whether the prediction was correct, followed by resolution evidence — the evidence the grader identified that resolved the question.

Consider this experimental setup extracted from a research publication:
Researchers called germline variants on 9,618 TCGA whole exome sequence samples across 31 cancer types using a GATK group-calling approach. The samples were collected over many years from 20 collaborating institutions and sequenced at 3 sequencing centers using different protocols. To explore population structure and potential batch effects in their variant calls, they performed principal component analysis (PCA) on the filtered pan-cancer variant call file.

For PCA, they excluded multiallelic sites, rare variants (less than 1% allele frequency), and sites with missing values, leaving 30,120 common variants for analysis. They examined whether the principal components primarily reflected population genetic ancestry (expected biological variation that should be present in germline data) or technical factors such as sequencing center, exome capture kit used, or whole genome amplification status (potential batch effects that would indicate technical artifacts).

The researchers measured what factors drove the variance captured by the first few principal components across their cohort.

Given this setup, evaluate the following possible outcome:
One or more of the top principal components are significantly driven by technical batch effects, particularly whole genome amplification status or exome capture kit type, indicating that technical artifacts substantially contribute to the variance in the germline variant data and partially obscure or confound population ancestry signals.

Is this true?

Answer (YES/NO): NO